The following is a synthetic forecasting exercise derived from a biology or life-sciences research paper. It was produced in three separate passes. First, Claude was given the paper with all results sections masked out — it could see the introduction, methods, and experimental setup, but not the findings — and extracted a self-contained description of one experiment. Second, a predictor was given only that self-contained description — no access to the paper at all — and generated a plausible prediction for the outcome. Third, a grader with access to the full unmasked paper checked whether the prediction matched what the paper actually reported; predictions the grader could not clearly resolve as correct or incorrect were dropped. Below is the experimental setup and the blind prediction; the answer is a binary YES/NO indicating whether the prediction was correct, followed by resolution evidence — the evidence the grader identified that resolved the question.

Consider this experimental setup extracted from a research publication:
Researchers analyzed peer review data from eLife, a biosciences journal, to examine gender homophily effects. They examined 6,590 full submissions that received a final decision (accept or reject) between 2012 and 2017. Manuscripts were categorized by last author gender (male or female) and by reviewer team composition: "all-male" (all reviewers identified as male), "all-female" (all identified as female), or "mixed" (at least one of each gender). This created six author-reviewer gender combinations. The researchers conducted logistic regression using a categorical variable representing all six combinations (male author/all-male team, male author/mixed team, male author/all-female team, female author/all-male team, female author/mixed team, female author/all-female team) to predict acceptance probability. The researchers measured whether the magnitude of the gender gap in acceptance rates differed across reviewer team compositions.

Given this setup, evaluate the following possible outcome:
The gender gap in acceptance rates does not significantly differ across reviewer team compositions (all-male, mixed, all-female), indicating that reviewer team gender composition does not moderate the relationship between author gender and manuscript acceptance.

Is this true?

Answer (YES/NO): NO